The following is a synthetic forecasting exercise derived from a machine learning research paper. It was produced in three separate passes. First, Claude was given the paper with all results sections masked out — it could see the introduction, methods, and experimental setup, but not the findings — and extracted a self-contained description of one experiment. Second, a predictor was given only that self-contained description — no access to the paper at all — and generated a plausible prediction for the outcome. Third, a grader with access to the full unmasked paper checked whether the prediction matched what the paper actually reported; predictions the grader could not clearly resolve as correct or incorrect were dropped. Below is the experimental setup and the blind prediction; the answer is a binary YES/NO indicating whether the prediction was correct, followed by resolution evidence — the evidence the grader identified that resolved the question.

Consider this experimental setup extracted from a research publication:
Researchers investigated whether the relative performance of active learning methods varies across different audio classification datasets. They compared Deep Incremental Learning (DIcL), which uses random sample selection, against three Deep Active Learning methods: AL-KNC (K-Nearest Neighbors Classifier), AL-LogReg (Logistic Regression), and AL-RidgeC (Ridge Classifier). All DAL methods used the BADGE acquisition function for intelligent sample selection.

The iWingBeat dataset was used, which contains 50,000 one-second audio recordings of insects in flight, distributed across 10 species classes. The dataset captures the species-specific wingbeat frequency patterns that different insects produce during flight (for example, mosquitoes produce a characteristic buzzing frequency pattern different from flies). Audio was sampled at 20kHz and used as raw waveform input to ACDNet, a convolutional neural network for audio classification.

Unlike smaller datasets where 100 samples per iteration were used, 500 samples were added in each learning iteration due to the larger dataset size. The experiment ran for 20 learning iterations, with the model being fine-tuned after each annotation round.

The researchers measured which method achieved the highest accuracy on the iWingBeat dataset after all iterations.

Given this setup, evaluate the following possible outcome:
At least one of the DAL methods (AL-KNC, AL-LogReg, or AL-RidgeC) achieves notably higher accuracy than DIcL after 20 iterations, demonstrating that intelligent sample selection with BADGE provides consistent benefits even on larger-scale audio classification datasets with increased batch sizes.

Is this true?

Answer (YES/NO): NO